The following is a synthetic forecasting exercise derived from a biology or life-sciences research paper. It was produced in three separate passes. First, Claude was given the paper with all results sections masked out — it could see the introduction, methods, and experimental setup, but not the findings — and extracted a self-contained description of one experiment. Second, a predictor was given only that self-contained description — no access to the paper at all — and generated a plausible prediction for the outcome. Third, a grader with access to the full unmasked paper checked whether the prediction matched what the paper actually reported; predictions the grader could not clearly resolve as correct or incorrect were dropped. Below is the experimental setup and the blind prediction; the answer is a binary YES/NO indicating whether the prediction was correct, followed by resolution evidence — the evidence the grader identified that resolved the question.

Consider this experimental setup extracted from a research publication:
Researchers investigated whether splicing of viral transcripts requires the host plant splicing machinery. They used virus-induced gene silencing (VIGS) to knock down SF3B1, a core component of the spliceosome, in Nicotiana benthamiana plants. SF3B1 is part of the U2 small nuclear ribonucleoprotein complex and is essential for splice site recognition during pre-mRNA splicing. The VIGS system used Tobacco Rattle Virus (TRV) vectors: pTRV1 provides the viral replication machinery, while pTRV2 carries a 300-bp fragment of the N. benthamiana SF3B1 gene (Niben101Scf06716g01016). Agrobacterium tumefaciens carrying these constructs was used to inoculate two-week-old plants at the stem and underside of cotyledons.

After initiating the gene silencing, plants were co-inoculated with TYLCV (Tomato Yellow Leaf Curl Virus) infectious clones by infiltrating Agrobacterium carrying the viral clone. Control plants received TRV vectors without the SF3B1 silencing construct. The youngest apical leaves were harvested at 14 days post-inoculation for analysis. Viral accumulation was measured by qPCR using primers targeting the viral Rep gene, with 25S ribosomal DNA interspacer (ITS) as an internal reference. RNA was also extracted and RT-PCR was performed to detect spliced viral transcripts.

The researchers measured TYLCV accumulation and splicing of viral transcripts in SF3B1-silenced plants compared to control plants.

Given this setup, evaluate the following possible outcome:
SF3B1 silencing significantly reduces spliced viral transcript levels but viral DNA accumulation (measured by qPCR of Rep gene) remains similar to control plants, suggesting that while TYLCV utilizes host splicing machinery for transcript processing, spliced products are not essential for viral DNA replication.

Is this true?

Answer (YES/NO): NO